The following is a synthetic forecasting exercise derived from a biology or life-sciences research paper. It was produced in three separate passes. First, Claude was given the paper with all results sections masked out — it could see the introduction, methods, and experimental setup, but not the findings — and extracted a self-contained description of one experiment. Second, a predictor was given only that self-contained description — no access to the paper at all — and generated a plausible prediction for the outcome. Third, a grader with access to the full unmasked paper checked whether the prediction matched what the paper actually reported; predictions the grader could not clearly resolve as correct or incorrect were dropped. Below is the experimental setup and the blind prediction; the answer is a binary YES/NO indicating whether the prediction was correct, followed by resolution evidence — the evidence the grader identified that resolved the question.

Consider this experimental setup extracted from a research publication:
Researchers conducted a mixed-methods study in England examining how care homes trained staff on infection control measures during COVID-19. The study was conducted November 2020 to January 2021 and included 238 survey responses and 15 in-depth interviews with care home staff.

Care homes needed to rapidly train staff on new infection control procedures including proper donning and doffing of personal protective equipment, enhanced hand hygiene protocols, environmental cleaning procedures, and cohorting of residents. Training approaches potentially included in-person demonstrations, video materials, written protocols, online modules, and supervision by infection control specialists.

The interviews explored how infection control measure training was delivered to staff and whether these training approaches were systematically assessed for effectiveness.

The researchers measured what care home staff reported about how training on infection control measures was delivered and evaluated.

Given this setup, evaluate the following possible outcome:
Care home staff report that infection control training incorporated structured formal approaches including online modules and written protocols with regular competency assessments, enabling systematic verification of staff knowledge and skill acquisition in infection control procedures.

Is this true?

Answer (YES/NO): NO